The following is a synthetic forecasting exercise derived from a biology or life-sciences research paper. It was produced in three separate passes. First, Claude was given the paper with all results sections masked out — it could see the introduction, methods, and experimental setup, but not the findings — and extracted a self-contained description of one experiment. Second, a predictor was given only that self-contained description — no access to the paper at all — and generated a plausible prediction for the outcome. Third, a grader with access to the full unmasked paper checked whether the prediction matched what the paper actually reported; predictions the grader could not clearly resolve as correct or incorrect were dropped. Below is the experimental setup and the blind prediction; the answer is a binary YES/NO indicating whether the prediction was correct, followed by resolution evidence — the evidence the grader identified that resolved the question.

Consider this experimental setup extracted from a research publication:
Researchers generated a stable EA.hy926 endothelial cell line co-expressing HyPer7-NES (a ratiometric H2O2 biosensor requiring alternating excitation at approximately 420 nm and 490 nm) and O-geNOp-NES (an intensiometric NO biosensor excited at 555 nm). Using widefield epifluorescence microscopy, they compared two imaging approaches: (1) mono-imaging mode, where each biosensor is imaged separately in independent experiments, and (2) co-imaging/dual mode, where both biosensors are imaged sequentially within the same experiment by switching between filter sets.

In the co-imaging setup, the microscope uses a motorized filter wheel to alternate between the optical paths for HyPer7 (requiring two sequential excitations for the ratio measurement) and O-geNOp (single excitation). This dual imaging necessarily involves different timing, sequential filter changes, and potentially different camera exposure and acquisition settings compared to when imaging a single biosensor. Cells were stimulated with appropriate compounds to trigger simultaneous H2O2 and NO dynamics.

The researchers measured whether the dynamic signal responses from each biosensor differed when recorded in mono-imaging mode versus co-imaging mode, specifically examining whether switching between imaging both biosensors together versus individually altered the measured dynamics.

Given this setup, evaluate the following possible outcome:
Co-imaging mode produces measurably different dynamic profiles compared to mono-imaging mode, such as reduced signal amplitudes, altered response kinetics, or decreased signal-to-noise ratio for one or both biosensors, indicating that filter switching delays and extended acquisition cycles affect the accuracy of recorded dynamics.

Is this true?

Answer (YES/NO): NO